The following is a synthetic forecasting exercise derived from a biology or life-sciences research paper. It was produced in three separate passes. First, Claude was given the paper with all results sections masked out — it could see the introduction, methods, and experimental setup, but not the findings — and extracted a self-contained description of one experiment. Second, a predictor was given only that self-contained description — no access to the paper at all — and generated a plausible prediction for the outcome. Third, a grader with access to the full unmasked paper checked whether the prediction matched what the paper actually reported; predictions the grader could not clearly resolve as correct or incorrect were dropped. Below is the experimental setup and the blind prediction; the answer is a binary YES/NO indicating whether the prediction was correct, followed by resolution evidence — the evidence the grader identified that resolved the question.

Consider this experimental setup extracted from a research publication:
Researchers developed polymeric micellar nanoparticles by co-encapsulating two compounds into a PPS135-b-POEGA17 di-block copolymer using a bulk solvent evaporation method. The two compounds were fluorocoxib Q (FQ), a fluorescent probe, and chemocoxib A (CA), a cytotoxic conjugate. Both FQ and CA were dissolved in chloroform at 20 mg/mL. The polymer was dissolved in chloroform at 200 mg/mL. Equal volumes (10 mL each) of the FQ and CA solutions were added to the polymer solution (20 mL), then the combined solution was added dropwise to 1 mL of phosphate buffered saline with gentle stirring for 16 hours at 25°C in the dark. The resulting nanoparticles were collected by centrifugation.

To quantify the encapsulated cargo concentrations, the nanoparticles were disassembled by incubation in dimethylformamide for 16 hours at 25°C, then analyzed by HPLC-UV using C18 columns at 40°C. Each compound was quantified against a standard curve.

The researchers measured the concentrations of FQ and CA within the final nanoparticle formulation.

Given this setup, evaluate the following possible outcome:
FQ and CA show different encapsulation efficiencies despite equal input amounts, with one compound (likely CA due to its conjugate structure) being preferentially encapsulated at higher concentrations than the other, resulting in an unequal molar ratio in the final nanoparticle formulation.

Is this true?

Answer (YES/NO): YES